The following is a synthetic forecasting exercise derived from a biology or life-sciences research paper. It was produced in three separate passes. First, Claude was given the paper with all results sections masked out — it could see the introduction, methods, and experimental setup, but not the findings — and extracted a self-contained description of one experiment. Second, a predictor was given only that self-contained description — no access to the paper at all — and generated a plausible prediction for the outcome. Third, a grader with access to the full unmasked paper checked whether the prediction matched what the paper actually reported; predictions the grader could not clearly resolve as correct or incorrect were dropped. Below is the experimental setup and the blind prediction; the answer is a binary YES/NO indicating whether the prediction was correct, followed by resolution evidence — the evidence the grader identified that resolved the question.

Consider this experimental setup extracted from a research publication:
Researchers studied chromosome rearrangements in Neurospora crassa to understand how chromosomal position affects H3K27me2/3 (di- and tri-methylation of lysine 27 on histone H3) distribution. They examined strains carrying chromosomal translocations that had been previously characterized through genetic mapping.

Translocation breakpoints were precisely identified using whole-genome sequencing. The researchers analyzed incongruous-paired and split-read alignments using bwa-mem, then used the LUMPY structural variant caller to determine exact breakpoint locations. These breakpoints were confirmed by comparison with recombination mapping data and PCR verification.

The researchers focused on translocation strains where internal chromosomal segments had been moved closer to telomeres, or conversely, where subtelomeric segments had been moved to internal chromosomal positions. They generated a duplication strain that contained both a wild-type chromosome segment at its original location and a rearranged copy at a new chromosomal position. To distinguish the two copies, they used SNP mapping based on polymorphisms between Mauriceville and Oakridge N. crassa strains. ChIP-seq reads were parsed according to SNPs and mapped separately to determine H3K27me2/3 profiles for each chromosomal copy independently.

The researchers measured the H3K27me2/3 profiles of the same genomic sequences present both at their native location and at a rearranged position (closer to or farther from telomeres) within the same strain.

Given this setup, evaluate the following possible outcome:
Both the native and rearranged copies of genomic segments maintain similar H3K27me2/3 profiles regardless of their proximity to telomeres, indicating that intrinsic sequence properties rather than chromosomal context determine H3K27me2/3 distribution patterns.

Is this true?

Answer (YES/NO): NO